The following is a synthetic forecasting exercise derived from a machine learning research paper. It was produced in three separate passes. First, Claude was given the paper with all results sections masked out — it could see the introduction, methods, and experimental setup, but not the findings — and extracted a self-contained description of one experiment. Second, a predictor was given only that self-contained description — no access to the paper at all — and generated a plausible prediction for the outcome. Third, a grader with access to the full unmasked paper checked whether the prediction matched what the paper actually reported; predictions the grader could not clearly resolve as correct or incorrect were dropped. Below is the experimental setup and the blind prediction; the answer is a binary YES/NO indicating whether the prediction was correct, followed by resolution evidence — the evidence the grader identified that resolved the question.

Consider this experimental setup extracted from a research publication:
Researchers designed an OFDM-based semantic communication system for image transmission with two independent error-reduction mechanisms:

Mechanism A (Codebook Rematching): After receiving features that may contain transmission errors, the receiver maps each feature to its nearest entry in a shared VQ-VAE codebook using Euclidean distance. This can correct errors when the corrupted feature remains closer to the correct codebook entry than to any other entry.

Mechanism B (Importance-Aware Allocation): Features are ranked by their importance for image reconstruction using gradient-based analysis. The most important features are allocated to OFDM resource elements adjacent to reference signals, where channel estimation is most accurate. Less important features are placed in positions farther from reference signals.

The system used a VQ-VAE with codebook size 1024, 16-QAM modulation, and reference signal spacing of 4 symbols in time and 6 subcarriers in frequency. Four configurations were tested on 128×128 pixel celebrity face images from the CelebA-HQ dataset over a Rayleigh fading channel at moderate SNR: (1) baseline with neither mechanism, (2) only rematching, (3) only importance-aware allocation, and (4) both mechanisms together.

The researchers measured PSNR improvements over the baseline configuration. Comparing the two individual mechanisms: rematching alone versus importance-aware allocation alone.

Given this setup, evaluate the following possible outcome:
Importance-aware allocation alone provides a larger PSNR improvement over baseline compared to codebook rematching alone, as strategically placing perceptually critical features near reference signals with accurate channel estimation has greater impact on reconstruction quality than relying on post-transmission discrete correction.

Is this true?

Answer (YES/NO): NO